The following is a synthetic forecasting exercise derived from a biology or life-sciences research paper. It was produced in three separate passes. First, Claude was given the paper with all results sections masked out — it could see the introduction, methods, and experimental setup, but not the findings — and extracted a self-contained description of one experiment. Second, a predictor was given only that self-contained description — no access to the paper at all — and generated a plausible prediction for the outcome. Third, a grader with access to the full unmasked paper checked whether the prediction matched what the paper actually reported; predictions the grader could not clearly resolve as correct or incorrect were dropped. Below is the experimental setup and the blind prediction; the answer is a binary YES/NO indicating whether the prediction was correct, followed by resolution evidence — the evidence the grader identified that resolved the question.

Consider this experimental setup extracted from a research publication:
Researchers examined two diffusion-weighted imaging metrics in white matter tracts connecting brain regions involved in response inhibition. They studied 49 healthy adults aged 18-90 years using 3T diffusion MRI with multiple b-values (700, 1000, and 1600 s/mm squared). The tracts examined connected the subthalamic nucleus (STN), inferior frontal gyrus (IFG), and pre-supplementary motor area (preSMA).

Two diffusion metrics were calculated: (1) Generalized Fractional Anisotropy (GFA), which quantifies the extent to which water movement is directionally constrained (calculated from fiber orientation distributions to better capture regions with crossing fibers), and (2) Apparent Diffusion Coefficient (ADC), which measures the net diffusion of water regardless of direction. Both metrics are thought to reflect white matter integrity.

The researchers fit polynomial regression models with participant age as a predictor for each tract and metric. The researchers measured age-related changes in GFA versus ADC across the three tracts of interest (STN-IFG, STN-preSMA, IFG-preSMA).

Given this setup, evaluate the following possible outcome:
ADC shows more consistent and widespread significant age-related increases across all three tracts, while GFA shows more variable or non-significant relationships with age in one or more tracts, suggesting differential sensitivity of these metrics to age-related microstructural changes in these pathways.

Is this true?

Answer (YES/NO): YES